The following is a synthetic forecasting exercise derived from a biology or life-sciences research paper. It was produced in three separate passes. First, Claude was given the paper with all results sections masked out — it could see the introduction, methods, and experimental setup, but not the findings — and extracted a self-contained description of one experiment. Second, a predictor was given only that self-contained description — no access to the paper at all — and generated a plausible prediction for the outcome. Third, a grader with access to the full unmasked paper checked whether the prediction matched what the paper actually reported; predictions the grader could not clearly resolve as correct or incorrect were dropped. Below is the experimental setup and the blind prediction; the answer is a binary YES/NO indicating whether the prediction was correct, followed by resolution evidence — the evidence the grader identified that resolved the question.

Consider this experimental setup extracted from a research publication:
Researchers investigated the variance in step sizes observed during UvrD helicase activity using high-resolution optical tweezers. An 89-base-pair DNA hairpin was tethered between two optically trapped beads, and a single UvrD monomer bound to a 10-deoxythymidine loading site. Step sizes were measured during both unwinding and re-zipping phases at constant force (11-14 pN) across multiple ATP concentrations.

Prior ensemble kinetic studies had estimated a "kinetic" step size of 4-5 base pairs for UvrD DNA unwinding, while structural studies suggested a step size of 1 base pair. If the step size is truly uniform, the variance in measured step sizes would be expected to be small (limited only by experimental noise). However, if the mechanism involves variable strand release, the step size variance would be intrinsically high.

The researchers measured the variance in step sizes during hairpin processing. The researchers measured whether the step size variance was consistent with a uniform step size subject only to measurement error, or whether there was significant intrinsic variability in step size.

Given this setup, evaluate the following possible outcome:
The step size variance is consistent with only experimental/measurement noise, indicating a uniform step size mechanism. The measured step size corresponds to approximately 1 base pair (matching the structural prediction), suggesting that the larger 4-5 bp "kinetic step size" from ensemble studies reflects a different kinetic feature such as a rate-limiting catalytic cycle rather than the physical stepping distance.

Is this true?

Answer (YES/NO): NO